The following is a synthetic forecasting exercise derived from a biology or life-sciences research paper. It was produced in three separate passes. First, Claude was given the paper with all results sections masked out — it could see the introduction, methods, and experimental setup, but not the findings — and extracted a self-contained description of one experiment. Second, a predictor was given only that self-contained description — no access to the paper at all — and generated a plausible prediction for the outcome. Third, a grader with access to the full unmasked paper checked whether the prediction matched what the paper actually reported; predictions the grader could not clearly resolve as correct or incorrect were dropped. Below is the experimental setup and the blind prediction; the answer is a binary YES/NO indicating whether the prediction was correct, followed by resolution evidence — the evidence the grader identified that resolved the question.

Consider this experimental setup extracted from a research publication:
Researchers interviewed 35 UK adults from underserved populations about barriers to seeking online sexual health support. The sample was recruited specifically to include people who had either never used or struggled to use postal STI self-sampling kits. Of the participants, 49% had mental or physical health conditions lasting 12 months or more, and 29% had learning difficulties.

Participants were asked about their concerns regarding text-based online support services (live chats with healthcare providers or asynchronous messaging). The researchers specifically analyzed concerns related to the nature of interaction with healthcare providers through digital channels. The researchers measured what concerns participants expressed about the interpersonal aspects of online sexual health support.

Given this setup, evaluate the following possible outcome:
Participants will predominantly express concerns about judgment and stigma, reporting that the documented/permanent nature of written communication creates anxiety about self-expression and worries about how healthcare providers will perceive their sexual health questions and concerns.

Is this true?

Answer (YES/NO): NO